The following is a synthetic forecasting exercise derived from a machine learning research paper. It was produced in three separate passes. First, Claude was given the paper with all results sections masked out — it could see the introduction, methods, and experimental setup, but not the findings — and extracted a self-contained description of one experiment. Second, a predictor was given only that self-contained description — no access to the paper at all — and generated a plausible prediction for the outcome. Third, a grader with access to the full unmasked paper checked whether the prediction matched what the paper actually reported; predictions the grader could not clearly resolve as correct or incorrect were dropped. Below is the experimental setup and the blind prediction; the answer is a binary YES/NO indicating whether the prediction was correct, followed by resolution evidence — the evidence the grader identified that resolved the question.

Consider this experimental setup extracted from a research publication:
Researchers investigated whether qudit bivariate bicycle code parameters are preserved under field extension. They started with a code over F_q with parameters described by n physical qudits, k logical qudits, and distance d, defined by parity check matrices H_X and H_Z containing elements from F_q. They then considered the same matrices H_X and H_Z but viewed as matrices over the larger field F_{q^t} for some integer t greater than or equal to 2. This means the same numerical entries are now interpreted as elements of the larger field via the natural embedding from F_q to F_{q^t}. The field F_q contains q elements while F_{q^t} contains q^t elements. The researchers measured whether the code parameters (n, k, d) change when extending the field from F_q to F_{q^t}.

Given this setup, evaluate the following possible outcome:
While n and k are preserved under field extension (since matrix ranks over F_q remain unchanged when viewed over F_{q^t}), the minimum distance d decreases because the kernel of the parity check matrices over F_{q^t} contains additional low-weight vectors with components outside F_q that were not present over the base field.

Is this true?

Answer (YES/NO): NO